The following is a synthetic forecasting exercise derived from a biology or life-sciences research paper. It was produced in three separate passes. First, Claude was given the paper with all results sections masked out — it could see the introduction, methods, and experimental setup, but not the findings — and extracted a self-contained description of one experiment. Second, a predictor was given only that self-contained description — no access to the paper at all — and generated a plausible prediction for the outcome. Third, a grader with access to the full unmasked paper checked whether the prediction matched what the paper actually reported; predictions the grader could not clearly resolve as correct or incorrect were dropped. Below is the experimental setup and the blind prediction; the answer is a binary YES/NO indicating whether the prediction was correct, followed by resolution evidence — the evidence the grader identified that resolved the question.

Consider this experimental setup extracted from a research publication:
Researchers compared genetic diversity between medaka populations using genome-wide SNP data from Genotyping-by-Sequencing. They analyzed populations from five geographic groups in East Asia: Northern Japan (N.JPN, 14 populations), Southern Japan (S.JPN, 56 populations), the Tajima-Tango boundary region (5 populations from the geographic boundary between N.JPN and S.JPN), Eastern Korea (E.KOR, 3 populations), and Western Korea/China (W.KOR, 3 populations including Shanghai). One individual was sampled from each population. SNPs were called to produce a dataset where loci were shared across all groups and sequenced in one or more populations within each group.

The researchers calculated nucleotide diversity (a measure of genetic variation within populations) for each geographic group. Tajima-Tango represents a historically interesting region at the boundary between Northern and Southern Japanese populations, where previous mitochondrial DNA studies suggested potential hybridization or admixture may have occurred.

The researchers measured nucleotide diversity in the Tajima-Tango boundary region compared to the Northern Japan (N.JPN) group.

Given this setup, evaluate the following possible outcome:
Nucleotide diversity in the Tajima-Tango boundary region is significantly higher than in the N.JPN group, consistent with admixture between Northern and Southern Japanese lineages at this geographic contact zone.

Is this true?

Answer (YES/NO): NO